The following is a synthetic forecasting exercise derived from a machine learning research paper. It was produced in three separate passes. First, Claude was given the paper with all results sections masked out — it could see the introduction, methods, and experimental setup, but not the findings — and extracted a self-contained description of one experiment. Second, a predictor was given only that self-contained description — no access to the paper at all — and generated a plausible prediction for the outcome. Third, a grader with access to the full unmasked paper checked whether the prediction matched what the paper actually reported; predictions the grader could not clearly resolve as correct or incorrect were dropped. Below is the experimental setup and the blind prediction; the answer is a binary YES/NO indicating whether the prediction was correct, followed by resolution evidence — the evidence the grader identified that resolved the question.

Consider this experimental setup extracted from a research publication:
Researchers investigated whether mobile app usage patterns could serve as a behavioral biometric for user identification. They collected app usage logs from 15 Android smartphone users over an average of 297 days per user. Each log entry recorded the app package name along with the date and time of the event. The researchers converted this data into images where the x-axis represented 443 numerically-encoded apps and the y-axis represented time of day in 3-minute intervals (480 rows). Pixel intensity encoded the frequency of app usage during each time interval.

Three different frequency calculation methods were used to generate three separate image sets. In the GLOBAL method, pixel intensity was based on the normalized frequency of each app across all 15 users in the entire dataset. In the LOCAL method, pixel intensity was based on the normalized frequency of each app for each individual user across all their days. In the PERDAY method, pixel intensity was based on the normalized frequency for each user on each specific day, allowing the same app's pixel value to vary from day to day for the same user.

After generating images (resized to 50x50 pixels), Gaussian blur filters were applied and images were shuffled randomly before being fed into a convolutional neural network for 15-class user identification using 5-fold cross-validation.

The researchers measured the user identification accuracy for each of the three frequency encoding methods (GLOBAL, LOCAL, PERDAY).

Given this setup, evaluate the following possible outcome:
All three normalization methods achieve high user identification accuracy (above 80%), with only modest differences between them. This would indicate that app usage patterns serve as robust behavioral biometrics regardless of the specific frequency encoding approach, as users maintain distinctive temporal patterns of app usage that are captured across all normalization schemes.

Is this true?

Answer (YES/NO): NO